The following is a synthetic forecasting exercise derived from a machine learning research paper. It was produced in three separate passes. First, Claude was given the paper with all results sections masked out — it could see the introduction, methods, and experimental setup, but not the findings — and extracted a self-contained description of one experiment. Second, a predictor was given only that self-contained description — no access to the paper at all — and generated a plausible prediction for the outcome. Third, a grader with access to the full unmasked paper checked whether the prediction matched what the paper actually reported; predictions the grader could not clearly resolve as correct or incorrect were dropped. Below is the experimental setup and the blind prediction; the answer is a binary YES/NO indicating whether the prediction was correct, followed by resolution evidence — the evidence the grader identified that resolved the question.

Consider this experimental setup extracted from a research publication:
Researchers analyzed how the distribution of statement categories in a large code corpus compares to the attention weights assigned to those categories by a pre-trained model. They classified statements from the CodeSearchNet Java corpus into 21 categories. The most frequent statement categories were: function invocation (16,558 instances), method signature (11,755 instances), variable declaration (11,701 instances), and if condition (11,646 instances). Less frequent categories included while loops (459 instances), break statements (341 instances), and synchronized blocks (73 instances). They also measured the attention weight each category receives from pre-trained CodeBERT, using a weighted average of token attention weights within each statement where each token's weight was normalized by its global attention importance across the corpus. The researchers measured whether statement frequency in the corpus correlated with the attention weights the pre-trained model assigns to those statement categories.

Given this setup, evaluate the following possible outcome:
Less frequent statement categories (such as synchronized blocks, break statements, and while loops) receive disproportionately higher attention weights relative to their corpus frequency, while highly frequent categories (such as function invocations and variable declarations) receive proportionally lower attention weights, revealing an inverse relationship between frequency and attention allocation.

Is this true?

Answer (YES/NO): NO